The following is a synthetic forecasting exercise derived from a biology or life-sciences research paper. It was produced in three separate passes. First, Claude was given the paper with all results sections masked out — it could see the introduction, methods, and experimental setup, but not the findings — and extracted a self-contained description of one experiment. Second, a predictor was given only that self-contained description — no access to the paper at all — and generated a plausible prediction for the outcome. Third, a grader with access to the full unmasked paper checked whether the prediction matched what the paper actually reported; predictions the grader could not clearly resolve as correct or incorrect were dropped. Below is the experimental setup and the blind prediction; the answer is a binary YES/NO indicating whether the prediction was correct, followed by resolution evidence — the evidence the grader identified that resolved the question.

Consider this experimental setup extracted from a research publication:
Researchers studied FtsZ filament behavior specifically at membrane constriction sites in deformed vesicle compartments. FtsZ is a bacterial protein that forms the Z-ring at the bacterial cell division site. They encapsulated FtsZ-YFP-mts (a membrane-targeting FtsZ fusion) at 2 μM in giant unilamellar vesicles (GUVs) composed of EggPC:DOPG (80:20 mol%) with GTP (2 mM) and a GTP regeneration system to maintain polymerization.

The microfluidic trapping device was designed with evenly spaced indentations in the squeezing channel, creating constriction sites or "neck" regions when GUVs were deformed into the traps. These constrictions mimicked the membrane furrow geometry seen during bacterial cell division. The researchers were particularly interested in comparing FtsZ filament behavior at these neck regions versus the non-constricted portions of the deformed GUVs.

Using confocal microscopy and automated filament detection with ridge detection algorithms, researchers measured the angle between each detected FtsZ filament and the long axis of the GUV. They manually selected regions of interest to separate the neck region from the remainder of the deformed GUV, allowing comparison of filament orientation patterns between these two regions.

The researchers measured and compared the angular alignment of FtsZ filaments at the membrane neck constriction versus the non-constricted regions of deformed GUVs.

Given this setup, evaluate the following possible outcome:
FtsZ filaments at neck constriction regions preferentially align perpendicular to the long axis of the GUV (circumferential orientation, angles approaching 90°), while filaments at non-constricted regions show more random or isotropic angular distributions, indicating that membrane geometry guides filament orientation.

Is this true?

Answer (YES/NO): YES